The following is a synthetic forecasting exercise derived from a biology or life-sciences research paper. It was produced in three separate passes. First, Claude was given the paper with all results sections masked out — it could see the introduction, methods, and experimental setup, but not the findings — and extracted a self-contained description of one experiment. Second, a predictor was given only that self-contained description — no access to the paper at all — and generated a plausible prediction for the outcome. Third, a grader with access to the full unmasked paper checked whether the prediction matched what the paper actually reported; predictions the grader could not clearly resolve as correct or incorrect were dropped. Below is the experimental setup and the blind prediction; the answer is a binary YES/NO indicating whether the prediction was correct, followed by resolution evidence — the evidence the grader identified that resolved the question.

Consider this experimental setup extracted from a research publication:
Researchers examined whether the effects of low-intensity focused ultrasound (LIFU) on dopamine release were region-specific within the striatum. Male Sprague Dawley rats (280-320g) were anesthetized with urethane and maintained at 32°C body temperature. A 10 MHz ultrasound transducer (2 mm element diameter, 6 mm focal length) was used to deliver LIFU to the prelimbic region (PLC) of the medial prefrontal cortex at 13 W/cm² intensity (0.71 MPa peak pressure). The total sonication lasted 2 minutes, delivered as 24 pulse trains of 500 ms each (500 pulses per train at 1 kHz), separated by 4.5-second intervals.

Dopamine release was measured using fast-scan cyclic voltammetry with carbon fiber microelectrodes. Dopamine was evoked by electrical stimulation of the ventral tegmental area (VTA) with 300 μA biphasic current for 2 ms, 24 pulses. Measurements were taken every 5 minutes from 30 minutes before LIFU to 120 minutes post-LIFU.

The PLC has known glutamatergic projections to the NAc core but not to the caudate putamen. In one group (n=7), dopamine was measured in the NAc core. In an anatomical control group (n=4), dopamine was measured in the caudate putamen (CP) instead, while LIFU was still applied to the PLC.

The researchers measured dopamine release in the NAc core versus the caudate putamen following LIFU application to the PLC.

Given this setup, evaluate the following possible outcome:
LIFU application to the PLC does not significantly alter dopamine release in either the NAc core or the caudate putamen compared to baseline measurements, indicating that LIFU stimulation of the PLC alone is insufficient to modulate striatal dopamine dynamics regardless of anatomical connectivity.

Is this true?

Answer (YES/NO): NO